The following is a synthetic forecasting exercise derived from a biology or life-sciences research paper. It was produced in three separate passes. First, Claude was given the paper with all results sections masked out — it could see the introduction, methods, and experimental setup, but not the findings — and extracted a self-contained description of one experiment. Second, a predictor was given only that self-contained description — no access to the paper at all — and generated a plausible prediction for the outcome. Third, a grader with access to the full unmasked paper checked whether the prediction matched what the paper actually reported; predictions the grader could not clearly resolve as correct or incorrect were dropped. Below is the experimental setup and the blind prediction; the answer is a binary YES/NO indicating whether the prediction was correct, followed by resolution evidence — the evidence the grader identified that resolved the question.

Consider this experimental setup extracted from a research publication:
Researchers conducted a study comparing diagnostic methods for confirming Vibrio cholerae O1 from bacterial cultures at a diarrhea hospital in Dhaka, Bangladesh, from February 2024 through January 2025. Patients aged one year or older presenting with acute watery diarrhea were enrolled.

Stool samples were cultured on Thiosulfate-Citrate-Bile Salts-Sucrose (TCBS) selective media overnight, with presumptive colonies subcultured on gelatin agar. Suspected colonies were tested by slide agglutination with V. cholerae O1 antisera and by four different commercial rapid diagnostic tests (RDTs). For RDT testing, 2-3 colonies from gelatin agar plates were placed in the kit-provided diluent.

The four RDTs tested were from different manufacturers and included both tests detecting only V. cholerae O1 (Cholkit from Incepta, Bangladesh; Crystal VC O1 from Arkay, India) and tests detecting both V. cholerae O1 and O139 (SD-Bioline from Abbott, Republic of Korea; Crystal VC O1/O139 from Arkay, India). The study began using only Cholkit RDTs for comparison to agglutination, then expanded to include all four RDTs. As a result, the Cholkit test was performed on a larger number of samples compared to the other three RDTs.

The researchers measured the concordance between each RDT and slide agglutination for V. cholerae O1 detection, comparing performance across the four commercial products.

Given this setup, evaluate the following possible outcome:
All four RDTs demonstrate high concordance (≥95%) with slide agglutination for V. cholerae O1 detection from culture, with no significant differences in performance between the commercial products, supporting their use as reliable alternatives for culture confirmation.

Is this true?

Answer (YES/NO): YES